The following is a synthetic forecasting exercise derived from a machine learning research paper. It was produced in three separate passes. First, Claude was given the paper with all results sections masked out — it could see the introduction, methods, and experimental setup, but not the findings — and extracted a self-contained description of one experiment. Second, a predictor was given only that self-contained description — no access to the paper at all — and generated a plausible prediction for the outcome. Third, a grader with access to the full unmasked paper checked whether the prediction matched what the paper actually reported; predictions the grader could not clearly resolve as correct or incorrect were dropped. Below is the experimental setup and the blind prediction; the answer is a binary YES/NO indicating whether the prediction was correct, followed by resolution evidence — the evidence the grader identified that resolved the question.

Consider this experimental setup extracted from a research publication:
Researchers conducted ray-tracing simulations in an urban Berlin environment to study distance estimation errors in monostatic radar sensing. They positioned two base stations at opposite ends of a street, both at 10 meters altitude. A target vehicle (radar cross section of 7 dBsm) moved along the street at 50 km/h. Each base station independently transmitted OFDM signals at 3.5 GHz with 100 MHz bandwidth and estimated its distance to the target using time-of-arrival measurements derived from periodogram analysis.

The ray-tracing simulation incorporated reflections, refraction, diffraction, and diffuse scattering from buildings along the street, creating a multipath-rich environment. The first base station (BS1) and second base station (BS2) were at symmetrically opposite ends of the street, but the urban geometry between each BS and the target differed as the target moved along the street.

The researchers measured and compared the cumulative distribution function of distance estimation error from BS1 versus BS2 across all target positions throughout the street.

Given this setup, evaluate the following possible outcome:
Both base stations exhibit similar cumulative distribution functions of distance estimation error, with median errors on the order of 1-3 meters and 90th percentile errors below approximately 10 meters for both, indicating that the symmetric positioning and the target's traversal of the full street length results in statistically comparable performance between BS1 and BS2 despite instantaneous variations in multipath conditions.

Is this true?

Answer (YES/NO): NO